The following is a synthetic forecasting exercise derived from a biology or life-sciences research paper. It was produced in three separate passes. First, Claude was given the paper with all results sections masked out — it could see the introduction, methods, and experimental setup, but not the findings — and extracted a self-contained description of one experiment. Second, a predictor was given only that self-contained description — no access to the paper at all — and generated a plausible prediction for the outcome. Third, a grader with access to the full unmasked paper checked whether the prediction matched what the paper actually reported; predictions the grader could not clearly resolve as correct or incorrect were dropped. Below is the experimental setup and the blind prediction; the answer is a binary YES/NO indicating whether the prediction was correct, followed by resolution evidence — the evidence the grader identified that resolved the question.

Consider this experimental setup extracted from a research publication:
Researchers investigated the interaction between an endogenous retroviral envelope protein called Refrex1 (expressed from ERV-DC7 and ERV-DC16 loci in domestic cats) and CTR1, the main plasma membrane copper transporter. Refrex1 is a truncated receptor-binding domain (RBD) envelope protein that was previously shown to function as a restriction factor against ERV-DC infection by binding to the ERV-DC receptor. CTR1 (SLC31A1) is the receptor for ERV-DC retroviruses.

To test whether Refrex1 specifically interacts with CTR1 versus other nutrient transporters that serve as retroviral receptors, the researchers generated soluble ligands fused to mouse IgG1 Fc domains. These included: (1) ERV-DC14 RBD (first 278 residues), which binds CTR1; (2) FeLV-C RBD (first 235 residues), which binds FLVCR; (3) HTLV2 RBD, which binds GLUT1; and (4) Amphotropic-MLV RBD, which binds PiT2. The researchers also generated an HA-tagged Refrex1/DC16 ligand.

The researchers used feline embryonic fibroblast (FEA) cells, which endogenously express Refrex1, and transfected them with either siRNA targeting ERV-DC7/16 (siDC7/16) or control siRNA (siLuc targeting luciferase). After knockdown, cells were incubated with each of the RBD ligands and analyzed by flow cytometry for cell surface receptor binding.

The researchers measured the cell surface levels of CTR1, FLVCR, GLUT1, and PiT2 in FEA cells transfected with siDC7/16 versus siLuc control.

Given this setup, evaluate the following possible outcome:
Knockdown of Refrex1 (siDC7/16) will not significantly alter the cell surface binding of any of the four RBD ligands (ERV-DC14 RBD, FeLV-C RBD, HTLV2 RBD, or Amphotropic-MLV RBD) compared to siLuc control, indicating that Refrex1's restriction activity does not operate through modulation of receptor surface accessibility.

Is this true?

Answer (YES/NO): NO